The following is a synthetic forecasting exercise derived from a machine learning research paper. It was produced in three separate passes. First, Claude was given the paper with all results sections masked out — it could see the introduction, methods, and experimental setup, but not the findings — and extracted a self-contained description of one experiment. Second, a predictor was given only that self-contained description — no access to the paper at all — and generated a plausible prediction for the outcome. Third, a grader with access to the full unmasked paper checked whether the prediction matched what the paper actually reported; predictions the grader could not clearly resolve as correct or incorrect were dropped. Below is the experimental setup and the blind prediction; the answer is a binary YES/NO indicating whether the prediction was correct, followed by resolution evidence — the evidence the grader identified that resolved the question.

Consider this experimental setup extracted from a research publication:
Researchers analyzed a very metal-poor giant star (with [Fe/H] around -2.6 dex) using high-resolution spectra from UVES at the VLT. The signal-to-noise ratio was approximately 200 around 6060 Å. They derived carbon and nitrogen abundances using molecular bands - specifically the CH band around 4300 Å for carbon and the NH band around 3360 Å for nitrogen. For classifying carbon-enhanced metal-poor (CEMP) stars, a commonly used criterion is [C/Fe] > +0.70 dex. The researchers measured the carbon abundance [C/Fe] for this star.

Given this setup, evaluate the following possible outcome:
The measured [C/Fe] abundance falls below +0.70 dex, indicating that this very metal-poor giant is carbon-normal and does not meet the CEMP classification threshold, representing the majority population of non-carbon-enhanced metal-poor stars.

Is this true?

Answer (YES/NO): YES